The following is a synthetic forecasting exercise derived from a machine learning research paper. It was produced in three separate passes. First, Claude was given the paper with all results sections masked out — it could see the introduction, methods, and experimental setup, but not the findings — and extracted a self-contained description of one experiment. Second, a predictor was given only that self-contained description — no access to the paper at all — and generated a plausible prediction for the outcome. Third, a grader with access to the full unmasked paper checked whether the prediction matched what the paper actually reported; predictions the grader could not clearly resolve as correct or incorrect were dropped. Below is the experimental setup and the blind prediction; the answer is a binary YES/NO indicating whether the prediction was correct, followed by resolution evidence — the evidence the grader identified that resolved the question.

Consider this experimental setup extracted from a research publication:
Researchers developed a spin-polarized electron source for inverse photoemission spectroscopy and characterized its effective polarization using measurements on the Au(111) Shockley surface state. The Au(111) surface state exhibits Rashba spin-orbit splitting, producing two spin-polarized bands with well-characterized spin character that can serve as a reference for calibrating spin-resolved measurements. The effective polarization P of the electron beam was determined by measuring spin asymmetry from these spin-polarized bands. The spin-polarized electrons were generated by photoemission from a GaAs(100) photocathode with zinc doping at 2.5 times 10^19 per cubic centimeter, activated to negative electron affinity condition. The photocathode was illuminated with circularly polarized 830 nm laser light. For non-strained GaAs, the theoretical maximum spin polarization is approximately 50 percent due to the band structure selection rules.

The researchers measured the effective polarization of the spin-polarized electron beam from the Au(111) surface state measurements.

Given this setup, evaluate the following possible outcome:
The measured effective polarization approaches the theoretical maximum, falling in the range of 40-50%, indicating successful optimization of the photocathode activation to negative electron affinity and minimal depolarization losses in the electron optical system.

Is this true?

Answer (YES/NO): NO